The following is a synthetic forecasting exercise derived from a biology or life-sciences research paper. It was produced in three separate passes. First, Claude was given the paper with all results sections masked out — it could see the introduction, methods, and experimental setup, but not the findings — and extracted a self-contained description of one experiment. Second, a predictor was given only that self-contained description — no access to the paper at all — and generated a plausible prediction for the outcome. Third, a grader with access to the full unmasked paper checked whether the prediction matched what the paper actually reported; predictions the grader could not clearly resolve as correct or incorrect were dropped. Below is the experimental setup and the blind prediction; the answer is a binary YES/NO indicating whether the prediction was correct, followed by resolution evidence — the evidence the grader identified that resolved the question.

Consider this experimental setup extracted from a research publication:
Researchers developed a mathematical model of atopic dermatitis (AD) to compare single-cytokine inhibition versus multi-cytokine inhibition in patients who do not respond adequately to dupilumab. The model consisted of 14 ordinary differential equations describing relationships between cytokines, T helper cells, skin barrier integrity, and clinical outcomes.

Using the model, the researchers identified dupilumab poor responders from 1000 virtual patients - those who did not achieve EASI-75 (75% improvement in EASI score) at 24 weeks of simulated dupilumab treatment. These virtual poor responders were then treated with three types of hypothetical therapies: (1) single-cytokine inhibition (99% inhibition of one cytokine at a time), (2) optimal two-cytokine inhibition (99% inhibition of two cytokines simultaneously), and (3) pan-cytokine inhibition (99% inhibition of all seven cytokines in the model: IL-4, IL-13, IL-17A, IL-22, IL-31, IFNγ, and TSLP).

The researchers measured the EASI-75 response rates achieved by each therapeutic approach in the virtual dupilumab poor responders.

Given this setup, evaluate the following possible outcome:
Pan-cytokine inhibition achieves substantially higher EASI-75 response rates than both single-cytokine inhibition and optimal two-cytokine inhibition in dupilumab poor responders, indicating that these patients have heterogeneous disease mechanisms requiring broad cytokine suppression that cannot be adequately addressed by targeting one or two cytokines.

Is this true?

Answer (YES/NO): NO